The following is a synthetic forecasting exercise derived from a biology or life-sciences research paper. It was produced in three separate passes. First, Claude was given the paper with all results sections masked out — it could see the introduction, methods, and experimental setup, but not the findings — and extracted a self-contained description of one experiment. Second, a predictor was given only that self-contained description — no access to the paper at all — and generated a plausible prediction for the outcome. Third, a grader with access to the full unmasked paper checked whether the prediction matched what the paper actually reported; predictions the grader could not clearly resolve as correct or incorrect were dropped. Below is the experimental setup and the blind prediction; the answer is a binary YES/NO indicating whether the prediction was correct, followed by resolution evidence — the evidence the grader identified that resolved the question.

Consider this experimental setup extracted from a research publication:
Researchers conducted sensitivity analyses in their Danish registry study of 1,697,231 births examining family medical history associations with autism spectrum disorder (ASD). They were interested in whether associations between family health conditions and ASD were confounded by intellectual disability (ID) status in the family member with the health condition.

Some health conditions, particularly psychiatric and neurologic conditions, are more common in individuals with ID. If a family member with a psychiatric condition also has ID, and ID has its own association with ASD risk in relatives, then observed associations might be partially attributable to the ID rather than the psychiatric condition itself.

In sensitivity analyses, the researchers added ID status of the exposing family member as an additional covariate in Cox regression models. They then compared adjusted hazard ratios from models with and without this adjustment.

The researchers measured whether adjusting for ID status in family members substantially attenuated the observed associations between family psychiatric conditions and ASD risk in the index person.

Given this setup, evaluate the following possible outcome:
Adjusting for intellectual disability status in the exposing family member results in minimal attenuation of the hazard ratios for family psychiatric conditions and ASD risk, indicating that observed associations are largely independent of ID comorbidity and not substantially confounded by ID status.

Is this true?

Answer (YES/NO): NO